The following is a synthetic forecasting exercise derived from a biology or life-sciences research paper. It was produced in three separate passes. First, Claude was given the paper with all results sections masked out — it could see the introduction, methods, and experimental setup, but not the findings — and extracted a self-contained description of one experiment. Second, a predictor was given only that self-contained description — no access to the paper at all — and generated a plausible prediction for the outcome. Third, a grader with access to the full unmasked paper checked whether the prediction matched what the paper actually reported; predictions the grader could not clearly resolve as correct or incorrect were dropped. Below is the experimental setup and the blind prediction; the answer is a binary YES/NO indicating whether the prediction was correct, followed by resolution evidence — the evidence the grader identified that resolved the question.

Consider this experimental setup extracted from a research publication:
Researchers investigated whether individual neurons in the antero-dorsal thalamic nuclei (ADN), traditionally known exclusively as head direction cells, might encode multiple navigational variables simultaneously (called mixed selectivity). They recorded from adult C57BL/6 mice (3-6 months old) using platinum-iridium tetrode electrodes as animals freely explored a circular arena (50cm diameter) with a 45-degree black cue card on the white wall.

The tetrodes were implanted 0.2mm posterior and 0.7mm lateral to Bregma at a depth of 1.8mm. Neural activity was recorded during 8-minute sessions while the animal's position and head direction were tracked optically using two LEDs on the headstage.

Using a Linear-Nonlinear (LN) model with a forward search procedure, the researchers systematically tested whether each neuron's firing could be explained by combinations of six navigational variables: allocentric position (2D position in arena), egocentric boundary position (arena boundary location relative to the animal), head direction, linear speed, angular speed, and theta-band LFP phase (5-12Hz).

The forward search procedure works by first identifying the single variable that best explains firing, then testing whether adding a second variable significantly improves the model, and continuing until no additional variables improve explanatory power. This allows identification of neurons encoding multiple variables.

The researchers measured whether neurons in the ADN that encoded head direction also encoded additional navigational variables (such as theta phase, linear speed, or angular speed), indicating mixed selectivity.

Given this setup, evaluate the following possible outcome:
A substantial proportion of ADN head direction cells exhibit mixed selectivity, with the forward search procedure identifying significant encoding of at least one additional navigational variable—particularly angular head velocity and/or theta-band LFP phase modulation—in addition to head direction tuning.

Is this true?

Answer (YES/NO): YES